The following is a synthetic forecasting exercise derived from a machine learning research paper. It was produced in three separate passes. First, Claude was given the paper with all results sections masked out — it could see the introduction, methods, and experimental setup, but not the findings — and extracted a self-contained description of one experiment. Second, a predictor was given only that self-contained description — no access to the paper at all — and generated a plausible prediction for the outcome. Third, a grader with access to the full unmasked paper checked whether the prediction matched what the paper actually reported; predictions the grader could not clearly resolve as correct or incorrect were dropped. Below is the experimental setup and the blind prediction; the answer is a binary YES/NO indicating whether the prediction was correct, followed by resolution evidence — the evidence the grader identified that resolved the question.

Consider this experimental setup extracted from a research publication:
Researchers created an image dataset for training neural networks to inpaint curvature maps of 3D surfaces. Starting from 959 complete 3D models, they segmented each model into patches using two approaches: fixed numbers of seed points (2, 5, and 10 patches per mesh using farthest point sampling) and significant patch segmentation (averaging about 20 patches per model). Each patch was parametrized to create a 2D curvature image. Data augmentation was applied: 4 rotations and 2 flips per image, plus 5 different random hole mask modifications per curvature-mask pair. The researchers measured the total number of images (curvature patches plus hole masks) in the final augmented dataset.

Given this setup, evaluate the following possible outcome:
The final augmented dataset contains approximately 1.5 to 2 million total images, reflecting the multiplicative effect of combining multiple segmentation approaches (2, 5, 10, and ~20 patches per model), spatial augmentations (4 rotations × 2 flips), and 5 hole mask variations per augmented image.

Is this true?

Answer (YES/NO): YES